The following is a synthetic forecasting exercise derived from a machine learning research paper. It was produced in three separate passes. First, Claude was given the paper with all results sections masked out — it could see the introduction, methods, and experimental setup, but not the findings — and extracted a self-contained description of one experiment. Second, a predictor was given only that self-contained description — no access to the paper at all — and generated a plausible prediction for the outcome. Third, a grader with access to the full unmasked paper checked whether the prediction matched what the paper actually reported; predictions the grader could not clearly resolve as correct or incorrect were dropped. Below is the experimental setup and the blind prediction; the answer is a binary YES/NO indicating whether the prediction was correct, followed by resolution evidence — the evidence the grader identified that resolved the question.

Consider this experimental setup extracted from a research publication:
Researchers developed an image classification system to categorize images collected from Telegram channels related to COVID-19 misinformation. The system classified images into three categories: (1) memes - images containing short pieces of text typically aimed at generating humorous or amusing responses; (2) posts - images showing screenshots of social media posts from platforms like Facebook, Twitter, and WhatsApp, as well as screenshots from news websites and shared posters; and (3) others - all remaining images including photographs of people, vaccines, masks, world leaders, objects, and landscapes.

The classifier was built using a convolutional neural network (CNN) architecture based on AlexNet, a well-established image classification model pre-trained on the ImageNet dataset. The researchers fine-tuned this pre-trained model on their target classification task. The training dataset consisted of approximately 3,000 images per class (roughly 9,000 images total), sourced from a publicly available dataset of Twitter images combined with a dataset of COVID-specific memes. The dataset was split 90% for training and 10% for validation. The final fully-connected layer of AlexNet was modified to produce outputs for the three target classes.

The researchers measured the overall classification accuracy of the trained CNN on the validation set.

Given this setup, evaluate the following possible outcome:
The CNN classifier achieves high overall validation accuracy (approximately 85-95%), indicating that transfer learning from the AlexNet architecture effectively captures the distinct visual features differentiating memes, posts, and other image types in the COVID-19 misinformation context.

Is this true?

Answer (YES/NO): YES